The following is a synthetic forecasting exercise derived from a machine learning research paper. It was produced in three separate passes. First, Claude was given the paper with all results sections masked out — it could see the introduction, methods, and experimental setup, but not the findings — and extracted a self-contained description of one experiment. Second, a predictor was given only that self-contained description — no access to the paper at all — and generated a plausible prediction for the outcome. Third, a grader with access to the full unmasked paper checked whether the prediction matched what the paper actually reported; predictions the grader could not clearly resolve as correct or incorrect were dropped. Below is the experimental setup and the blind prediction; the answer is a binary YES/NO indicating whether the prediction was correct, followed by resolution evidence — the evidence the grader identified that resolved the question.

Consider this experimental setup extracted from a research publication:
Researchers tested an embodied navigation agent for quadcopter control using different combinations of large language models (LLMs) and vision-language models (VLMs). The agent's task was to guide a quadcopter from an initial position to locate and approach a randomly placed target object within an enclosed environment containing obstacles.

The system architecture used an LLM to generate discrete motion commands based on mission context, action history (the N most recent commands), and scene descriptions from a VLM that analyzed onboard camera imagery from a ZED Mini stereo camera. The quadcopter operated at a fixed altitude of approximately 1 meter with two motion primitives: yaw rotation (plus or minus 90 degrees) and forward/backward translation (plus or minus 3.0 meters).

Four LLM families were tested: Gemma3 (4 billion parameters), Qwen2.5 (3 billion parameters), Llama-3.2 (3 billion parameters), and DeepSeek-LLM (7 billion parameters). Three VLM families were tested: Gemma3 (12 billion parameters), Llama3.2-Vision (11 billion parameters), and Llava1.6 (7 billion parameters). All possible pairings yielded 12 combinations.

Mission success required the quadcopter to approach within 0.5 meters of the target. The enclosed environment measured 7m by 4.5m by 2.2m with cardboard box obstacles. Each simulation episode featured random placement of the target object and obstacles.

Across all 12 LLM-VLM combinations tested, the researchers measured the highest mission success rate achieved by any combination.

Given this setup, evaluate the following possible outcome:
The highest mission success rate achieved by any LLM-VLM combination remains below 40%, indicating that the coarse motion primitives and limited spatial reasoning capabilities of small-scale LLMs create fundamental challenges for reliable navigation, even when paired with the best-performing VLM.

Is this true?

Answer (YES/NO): NO